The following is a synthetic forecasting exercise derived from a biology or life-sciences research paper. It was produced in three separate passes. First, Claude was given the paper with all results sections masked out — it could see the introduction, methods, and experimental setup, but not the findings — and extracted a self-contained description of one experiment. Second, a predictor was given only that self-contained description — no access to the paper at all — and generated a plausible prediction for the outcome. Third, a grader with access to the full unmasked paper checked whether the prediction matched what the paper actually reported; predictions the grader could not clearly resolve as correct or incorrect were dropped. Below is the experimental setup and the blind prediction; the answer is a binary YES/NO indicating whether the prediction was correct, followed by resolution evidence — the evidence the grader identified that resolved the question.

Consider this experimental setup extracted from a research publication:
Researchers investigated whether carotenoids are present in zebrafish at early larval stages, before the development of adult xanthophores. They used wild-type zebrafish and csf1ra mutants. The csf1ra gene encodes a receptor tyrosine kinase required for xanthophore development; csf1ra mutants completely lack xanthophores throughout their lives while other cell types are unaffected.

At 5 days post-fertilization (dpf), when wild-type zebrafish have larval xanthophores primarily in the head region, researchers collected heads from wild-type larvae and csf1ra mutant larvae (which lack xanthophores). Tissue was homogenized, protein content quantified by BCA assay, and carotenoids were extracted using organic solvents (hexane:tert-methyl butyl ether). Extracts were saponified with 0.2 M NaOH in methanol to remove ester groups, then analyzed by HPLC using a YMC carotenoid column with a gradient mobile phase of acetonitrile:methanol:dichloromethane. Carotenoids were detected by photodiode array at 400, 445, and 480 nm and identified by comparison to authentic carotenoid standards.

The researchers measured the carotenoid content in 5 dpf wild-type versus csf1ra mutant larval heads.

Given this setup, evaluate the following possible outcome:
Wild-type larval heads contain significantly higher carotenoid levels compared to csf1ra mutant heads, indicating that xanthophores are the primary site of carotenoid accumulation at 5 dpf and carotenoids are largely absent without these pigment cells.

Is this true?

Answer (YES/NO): NO